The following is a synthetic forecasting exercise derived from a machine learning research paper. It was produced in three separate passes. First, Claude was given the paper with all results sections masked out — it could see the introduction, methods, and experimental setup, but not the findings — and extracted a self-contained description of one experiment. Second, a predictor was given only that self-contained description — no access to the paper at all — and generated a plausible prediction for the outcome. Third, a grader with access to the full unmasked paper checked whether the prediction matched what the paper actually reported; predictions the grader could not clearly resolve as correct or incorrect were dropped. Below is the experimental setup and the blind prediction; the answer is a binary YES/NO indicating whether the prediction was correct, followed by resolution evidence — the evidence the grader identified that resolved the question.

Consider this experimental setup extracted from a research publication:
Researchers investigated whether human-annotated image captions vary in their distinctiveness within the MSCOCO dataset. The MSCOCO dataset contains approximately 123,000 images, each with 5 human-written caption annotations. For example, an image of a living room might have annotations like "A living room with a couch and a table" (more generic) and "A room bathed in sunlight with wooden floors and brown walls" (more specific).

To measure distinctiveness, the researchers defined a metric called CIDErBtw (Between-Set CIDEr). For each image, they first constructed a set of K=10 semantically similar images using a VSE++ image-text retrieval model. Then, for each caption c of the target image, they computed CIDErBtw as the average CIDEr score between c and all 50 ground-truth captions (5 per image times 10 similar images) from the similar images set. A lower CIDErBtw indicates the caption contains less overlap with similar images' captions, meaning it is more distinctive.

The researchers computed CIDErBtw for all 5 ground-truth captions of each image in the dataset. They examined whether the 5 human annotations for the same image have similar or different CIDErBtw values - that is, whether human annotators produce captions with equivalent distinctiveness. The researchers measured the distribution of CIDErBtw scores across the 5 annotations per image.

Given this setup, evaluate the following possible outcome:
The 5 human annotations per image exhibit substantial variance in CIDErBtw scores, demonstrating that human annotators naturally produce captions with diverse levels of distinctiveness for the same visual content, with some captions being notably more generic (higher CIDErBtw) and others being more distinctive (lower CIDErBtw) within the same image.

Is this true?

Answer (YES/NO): YES